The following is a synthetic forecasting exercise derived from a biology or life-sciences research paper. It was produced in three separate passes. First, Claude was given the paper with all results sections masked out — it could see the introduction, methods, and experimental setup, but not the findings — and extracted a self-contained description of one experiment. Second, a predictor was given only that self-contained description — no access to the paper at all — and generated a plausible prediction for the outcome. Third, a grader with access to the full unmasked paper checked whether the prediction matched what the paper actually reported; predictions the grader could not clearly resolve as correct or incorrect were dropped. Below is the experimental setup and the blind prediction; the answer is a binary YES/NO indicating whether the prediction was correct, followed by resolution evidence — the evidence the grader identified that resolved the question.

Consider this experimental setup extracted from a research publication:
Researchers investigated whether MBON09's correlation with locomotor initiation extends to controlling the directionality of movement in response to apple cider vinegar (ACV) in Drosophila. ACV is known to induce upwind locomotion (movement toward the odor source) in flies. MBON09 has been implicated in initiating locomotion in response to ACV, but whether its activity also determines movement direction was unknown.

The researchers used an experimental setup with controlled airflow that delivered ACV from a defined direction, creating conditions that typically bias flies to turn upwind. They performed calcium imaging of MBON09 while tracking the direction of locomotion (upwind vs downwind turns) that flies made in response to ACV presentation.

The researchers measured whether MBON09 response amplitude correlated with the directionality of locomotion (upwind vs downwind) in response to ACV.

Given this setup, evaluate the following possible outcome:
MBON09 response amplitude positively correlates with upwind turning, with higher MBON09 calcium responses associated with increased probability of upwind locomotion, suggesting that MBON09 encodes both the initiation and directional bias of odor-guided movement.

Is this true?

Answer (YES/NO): NO